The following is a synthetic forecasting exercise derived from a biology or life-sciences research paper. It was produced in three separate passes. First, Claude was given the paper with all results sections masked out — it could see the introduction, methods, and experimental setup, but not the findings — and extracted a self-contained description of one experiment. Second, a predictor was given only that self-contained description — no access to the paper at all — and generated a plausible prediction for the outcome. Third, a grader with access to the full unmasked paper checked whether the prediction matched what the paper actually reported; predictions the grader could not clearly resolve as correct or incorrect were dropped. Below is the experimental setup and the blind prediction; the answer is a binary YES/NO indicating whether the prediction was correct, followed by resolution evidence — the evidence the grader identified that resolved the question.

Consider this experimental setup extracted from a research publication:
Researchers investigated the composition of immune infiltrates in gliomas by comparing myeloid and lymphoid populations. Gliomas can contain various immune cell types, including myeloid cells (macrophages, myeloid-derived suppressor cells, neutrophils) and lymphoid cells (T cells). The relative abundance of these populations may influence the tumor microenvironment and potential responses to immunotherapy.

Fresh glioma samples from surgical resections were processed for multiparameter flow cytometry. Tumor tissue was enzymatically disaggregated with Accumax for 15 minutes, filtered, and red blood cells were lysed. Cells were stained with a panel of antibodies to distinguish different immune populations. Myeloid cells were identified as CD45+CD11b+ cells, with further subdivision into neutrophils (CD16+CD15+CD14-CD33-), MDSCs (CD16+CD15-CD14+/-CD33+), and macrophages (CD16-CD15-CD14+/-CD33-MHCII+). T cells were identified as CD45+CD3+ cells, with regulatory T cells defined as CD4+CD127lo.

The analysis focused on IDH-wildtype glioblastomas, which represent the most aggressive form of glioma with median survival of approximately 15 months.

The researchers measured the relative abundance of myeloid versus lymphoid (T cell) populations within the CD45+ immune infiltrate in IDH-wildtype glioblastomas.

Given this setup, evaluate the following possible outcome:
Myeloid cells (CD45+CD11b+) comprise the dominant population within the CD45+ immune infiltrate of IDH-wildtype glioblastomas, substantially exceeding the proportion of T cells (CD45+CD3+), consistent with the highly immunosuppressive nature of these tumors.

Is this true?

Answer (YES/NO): YES